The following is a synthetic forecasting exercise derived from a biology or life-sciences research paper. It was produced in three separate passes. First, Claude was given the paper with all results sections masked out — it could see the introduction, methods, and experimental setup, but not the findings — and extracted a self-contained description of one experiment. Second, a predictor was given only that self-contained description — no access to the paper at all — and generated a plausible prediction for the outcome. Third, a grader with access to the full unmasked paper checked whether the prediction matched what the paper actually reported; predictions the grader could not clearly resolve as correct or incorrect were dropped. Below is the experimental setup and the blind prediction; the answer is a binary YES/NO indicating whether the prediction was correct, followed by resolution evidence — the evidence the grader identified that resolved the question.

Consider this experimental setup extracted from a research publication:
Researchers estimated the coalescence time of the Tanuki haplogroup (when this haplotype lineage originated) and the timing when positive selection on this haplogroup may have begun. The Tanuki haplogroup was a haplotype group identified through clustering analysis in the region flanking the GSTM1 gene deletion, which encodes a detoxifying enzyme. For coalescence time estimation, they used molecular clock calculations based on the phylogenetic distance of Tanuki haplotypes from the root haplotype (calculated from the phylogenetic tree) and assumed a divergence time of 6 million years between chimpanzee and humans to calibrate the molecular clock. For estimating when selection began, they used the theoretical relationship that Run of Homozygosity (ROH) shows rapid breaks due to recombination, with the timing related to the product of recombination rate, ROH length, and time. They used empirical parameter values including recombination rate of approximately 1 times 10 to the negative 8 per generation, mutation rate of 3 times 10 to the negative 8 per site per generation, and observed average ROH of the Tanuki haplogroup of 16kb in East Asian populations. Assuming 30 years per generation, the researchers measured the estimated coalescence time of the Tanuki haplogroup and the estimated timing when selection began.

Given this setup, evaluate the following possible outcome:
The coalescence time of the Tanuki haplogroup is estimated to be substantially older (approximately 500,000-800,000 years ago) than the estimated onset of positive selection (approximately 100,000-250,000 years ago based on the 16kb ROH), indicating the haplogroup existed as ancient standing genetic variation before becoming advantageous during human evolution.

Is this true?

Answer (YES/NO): NO